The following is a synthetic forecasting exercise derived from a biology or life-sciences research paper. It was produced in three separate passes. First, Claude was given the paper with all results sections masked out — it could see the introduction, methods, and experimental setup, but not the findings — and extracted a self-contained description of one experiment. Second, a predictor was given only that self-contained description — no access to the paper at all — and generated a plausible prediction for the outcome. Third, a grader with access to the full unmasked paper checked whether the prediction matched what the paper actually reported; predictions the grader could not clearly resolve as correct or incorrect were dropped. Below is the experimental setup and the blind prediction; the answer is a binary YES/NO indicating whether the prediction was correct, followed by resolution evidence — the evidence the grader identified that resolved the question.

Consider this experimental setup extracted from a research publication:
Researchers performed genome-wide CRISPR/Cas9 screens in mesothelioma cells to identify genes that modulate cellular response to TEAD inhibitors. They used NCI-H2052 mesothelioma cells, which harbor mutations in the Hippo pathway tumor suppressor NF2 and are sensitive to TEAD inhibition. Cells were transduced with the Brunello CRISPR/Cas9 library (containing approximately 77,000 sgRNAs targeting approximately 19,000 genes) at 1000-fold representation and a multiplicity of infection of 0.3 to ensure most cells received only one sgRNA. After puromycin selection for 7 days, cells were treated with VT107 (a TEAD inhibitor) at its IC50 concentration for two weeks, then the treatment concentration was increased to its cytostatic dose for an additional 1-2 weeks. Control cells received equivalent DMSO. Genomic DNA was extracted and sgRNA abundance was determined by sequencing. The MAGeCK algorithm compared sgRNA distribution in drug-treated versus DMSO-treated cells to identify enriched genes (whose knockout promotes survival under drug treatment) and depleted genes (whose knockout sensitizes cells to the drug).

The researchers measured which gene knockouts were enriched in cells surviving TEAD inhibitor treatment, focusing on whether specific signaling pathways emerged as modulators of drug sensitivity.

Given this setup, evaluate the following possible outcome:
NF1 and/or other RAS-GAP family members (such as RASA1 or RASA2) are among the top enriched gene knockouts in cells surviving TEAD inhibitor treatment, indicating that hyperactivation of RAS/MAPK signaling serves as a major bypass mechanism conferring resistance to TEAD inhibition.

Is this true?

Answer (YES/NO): YES